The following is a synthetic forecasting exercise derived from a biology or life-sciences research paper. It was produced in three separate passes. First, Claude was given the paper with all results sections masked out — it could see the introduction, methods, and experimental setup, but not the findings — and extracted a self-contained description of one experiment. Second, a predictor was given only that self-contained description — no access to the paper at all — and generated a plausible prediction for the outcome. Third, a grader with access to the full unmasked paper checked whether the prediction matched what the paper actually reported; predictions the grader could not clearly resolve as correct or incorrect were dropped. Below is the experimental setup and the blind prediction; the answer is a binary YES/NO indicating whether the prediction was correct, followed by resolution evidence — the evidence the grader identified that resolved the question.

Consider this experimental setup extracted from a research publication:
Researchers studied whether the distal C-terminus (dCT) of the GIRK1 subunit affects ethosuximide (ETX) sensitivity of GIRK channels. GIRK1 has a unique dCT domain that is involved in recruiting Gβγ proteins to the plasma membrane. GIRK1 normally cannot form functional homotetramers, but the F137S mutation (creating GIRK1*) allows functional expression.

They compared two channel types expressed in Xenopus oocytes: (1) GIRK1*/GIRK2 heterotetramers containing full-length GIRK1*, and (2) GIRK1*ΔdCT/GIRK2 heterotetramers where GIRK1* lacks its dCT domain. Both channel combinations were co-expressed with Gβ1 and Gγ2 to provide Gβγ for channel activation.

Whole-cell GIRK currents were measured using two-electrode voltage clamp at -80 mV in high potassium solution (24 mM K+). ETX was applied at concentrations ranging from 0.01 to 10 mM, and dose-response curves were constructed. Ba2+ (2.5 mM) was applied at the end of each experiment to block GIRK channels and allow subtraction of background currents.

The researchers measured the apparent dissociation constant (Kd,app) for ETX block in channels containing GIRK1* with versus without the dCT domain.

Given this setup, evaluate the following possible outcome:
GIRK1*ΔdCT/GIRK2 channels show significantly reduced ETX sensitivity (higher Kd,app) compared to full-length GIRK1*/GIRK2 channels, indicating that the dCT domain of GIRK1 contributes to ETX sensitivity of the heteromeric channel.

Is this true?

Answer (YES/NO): NO